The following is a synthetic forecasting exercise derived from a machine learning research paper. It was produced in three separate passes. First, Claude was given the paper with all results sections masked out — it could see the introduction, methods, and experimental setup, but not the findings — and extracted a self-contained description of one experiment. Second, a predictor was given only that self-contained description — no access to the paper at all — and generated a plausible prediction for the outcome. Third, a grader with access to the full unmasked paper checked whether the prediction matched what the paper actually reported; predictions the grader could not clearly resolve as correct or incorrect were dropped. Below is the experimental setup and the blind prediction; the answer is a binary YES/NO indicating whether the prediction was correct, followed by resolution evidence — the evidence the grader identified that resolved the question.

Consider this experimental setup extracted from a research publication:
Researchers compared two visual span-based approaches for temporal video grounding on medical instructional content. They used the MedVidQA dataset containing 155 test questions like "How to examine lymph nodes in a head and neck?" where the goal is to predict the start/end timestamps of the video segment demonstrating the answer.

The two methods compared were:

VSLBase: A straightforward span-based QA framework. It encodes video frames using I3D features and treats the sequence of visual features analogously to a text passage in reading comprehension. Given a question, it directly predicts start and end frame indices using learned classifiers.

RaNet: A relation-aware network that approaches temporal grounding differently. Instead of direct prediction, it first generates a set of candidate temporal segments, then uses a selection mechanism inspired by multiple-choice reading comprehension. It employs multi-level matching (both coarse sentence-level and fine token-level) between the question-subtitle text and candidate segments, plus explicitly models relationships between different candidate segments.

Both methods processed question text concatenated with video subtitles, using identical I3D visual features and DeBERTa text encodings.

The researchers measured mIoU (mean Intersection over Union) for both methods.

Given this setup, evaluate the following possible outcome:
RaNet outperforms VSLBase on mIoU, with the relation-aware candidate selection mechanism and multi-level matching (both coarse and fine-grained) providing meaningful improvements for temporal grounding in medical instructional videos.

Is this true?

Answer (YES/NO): YES